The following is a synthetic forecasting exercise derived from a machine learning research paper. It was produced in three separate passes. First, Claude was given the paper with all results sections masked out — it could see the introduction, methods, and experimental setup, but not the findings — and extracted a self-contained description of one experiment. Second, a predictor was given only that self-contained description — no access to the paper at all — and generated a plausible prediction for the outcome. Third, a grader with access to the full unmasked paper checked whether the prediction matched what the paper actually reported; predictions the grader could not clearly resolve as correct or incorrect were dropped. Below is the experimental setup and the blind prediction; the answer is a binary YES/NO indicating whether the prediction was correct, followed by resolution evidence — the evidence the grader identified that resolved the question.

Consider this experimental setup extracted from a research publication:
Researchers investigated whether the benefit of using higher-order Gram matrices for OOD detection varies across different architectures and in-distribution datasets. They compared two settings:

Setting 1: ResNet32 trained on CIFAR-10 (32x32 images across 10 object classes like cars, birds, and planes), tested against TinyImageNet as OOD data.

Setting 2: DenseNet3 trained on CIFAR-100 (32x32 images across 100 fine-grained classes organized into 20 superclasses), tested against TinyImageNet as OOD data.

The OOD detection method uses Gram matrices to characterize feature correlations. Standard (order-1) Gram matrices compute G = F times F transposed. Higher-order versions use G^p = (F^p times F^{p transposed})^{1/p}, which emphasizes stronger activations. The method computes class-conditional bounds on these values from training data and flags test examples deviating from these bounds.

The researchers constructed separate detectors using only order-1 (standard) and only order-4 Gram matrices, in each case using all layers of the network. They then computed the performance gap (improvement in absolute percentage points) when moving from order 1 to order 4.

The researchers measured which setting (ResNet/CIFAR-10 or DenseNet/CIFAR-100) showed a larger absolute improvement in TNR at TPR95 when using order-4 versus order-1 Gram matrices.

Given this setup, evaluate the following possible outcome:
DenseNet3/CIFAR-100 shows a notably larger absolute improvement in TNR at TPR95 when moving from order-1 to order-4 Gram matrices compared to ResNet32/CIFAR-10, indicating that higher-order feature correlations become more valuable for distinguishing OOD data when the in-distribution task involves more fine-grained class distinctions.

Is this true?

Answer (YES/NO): YES